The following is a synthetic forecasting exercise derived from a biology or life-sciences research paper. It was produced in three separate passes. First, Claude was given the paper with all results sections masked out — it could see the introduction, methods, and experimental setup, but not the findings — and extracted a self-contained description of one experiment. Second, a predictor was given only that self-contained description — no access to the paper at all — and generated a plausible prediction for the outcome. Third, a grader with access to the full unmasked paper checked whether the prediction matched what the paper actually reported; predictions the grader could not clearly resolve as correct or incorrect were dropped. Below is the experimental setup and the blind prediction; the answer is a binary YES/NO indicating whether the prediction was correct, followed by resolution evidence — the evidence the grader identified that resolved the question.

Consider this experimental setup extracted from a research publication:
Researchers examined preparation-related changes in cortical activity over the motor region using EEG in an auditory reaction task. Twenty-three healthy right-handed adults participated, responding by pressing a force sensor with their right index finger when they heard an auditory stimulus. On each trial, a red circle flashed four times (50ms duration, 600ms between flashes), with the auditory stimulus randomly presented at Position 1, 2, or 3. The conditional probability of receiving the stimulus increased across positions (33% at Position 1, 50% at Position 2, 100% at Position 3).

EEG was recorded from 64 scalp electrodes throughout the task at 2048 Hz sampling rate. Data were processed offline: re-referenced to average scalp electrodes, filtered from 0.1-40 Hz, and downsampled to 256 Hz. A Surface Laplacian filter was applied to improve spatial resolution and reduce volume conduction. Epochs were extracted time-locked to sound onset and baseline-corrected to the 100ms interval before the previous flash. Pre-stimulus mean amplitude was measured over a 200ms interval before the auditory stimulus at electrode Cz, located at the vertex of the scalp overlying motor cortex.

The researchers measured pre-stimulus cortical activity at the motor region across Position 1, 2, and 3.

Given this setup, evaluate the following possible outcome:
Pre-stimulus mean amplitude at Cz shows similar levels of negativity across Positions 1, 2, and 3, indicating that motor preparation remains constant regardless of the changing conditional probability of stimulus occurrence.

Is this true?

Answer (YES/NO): NO